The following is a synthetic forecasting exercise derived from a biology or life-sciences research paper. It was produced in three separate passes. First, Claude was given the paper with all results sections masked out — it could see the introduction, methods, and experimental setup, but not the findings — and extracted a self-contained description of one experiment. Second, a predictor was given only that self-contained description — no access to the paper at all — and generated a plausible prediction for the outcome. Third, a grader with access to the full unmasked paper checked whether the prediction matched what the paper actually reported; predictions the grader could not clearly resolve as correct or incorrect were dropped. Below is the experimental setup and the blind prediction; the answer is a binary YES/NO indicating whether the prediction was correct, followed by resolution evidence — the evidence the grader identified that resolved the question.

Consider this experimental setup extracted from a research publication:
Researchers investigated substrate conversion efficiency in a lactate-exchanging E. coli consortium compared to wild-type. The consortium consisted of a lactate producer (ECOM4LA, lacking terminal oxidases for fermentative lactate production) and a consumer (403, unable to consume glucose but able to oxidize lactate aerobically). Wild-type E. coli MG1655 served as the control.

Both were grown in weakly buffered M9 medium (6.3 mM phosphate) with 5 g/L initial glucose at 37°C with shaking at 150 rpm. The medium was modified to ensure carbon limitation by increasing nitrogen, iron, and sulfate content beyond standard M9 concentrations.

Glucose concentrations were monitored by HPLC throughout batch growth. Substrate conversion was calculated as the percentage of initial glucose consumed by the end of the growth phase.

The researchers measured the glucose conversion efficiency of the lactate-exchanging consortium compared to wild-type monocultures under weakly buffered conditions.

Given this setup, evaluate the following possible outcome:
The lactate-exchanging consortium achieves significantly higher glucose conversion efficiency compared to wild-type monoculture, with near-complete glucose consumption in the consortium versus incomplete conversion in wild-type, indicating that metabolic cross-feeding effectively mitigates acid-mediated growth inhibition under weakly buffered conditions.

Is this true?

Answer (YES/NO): YES